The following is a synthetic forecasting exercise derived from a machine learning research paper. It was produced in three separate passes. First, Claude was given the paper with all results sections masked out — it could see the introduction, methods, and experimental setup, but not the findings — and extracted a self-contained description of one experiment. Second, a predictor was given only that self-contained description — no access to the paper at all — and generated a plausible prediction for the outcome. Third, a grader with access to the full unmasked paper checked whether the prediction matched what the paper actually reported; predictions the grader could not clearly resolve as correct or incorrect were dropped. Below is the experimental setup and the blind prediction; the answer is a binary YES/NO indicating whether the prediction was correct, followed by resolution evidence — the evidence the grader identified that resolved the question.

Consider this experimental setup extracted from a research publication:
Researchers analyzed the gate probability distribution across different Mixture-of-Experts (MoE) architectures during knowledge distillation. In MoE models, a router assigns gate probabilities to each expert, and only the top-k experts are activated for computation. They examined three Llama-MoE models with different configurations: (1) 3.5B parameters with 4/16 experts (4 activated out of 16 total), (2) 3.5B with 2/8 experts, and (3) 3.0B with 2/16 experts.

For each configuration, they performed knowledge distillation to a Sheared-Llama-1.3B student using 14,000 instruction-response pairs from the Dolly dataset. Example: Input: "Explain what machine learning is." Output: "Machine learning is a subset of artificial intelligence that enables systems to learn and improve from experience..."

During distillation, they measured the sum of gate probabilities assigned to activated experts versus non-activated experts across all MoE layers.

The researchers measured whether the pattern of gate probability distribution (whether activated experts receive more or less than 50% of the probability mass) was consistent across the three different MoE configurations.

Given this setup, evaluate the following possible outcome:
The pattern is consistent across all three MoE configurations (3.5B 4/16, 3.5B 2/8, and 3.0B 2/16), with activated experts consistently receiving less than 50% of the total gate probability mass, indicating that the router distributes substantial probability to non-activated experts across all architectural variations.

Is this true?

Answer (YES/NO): YES